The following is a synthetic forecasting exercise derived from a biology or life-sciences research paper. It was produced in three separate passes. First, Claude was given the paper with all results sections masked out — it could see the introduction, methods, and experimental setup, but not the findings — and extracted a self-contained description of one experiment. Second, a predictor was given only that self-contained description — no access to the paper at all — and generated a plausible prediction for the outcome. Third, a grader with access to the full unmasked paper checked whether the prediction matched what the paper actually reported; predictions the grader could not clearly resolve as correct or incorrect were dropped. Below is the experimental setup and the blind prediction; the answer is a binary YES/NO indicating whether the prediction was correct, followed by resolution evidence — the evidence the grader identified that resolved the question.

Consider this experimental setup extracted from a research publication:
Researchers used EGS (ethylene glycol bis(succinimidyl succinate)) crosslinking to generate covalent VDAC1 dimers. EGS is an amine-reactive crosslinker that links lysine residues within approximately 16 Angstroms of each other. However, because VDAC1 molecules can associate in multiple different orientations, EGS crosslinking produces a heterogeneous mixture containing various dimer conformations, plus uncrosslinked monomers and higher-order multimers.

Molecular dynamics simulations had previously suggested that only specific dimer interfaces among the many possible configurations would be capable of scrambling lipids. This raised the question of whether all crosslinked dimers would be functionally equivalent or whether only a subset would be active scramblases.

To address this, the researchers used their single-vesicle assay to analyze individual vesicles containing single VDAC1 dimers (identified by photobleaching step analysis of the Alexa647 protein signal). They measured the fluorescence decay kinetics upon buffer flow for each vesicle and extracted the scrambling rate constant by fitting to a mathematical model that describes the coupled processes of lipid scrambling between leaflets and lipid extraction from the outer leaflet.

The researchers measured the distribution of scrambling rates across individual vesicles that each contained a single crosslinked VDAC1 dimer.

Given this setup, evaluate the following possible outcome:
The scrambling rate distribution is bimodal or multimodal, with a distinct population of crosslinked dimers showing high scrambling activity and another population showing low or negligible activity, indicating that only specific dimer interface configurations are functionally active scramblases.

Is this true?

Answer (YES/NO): YES